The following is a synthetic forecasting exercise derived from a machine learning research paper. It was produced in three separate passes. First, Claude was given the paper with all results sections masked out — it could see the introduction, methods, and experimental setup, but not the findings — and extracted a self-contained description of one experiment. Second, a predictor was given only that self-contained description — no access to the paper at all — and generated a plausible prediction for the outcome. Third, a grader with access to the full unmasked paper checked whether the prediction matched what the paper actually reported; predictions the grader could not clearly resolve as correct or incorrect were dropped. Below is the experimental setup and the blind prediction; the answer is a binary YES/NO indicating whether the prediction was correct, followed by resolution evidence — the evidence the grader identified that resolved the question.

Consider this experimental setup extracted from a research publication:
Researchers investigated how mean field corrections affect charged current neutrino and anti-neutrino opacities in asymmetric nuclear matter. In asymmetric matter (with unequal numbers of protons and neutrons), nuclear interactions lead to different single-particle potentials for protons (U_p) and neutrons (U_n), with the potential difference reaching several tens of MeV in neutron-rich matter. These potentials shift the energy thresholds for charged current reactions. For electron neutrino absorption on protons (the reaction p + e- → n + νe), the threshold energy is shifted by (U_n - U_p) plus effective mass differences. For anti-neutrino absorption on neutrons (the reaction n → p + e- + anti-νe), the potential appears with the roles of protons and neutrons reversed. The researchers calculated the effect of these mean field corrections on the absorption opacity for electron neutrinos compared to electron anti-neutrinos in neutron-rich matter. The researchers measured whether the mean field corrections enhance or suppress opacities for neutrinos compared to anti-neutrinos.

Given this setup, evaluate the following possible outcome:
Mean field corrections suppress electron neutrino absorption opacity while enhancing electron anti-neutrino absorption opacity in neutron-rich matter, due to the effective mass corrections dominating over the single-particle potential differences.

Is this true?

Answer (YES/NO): NO